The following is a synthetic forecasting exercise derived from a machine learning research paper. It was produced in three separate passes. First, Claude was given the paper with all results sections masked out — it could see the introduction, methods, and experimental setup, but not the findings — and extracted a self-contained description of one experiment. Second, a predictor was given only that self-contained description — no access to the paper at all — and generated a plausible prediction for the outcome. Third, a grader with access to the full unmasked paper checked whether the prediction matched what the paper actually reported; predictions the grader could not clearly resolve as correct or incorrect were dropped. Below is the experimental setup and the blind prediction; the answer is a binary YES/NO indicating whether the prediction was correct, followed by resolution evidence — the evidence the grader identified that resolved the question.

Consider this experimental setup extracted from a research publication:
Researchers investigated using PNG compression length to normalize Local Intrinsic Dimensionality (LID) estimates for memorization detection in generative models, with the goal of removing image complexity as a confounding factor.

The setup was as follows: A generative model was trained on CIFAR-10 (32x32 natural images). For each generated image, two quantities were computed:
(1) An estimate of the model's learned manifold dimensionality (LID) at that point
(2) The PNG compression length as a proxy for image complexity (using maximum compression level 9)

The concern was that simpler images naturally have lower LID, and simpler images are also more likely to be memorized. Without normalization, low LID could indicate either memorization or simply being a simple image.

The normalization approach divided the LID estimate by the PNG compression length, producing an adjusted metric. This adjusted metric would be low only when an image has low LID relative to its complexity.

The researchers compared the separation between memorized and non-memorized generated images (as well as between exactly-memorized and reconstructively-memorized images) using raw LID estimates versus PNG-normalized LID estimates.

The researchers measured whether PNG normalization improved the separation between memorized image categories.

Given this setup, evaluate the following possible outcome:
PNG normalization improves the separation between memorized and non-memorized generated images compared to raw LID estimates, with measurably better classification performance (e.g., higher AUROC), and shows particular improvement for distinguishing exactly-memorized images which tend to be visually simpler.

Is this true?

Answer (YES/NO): NO